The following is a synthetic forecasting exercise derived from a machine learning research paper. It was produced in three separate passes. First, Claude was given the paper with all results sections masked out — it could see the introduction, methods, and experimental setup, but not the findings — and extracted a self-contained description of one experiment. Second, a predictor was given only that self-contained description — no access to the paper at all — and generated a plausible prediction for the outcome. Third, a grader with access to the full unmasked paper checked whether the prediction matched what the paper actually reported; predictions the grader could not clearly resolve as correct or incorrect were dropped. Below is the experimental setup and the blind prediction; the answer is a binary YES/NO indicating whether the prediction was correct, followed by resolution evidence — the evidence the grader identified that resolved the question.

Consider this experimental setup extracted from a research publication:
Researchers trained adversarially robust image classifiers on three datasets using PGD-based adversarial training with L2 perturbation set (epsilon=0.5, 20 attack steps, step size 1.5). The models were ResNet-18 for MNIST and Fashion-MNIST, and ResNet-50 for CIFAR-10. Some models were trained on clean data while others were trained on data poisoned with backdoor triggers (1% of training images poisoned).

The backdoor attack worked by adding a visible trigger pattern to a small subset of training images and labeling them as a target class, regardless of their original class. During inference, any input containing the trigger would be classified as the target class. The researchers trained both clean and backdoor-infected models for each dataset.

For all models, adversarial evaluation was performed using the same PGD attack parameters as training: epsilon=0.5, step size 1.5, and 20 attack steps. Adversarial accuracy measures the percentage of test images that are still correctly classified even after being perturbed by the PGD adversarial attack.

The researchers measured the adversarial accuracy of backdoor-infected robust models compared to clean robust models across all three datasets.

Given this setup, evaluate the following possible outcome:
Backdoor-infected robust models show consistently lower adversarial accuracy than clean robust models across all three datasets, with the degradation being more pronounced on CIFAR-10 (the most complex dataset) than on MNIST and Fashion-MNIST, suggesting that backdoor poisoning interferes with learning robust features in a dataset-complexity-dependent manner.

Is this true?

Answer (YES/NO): NO